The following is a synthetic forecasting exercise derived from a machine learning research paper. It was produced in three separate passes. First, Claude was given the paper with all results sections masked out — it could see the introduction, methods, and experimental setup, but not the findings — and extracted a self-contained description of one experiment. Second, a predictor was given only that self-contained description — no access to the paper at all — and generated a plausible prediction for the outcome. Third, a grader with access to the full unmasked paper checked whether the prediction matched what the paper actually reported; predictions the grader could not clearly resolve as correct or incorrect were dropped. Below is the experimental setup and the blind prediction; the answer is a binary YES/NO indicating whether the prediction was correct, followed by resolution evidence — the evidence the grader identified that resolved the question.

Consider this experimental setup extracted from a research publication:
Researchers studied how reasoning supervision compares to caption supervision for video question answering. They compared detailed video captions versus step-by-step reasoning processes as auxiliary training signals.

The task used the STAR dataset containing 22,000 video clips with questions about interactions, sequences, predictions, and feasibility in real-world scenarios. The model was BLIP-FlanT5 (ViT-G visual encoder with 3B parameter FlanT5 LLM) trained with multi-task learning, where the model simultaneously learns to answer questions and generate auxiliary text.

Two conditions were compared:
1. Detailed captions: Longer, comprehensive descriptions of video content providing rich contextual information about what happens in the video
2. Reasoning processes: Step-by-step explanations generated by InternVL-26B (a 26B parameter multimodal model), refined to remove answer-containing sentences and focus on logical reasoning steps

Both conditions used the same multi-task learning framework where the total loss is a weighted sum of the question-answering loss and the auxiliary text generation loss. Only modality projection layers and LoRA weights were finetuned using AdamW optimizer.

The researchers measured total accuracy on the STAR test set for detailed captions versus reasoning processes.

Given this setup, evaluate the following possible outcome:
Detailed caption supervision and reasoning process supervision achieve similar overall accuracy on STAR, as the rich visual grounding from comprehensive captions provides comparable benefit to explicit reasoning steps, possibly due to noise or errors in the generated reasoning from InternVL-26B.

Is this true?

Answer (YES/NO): NO